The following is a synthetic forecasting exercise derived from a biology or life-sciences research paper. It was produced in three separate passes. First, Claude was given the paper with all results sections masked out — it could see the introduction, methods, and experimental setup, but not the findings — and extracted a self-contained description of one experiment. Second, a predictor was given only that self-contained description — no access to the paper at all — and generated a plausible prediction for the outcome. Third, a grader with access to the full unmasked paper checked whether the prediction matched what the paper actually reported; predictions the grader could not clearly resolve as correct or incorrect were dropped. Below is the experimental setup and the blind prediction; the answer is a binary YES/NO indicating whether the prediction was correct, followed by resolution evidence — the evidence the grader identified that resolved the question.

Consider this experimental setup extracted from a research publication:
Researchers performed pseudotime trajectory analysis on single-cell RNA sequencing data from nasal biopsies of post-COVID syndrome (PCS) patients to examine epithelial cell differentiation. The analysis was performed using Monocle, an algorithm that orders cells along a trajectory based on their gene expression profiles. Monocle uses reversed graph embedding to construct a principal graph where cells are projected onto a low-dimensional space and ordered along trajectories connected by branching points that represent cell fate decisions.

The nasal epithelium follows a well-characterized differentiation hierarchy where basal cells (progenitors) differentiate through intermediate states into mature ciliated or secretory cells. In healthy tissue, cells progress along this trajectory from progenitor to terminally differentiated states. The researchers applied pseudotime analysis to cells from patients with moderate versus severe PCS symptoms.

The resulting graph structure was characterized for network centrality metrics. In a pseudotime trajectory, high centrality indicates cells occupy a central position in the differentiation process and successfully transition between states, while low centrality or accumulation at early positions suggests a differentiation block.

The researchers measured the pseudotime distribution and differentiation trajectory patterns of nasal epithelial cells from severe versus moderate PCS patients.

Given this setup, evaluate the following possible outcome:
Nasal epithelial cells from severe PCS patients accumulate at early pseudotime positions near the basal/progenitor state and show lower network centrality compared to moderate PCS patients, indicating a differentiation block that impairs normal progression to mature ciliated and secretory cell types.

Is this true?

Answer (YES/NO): NO